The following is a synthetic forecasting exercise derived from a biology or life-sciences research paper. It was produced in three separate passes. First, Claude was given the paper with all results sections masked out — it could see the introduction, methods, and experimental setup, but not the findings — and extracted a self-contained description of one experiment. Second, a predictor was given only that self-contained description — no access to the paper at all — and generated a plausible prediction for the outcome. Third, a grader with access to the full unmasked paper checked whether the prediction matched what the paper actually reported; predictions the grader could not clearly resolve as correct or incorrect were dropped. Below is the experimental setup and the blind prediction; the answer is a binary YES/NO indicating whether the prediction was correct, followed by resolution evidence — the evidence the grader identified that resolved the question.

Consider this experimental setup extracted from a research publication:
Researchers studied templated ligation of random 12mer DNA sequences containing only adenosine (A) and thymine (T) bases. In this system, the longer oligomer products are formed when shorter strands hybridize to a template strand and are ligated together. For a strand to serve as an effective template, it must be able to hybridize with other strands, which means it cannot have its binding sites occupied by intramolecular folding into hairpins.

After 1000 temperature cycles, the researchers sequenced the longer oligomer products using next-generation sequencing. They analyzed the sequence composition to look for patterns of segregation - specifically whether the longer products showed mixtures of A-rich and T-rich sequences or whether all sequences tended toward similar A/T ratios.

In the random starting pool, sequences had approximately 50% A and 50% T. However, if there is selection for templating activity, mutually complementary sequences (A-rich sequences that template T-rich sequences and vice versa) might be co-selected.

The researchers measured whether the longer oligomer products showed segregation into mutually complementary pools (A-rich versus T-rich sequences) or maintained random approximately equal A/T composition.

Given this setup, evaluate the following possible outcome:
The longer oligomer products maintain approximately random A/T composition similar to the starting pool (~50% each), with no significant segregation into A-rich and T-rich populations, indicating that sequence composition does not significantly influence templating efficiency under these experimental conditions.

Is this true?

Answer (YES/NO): NO